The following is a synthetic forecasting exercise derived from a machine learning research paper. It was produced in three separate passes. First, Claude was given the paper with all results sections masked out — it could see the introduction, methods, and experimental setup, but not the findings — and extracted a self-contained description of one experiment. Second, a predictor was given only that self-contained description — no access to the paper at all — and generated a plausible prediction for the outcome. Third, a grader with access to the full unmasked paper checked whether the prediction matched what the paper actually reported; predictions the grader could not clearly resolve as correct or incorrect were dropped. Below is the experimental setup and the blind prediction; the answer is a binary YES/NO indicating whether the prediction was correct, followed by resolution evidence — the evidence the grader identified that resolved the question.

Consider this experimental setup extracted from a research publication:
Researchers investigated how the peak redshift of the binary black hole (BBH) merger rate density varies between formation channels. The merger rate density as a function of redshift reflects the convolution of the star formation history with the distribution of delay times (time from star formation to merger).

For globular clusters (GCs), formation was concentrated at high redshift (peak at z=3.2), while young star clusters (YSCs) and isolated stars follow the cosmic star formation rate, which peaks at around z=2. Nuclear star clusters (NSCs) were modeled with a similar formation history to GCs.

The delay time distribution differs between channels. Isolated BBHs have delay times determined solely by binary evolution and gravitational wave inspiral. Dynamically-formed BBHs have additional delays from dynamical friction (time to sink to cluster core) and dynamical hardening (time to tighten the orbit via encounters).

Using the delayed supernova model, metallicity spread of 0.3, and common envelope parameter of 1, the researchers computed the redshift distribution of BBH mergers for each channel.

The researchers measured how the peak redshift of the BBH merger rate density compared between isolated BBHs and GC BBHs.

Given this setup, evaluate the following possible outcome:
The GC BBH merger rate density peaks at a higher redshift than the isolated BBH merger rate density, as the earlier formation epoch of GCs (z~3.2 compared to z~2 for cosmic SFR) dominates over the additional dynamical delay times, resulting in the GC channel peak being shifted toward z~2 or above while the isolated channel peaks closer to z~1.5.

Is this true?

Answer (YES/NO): YES